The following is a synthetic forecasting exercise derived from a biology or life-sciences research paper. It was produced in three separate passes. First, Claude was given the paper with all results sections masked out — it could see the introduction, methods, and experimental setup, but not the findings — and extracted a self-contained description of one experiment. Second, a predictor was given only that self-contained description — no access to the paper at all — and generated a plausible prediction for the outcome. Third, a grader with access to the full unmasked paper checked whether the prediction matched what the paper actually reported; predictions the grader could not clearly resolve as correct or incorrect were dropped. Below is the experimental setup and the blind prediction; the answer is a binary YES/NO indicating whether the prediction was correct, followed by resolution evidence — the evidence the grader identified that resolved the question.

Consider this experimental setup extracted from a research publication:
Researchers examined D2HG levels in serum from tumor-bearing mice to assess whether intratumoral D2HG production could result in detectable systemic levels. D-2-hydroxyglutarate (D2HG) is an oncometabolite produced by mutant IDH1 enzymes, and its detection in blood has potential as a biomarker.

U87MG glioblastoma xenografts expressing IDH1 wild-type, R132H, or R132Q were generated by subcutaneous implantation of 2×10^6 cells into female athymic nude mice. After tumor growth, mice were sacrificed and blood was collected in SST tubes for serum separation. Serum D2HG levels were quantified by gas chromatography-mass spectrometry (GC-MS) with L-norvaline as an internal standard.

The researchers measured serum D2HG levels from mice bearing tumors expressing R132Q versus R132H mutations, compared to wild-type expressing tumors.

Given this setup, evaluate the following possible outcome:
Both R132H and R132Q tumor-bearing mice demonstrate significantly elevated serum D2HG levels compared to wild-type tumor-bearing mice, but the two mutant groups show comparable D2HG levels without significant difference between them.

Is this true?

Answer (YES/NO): NO